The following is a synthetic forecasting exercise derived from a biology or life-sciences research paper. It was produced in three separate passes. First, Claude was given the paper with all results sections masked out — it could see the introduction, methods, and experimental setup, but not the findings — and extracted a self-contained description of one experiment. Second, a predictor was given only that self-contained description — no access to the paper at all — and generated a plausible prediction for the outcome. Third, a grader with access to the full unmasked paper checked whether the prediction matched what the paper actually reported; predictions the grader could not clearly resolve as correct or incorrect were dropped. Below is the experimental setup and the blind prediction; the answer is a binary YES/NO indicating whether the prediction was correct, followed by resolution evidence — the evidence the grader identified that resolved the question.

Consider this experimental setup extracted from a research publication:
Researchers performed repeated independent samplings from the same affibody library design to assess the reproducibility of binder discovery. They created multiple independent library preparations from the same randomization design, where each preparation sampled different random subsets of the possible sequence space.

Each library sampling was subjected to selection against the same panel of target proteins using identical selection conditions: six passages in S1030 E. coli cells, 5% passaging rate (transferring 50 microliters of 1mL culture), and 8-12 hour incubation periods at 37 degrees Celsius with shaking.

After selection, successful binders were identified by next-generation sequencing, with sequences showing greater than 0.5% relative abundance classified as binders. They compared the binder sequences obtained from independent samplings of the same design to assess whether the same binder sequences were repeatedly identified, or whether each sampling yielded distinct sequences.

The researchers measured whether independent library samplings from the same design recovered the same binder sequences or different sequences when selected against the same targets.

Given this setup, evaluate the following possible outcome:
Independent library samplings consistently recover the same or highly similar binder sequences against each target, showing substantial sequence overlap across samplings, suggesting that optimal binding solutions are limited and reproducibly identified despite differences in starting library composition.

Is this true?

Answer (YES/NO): NO